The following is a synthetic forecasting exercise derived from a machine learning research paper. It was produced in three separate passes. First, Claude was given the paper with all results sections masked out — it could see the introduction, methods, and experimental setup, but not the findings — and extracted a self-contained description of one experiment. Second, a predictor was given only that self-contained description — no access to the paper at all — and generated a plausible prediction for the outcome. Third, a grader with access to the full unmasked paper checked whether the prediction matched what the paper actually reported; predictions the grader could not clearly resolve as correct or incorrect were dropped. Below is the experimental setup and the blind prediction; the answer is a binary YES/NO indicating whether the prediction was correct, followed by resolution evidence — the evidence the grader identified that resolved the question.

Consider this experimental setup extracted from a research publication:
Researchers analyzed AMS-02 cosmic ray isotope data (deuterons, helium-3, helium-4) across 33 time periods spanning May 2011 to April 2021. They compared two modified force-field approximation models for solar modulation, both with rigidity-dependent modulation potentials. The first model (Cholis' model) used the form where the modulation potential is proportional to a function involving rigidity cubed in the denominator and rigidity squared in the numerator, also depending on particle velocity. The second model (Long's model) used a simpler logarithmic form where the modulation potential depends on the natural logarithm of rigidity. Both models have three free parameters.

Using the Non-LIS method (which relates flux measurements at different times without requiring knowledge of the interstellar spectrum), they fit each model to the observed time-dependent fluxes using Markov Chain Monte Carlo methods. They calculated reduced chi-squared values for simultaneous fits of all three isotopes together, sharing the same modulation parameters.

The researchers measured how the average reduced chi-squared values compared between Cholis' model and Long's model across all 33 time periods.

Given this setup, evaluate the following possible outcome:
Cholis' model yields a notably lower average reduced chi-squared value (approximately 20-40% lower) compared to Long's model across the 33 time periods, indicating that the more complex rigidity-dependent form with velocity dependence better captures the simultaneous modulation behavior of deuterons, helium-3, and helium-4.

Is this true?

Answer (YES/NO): NO